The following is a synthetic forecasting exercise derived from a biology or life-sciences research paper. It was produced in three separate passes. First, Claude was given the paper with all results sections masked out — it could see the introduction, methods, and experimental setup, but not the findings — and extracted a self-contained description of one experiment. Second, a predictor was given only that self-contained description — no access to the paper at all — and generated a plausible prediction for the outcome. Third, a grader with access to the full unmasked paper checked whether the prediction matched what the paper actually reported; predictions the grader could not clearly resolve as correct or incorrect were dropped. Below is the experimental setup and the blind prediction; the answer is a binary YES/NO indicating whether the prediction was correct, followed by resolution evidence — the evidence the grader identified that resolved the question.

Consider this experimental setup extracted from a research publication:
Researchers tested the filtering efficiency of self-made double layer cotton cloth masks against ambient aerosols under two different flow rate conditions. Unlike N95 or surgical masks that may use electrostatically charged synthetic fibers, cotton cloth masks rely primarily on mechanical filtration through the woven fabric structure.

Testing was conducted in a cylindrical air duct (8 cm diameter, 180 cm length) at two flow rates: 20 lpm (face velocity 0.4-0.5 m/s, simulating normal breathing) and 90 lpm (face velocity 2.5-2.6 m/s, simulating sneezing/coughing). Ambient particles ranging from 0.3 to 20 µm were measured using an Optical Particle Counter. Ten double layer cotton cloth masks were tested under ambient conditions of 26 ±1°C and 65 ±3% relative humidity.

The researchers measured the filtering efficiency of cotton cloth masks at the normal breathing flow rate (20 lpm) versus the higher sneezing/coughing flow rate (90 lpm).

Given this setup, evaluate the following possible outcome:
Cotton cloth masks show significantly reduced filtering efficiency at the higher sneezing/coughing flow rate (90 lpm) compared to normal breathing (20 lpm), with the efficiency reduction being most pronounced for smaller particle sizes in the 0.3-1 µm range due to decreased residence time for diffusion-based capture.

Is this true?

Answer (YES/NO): NO